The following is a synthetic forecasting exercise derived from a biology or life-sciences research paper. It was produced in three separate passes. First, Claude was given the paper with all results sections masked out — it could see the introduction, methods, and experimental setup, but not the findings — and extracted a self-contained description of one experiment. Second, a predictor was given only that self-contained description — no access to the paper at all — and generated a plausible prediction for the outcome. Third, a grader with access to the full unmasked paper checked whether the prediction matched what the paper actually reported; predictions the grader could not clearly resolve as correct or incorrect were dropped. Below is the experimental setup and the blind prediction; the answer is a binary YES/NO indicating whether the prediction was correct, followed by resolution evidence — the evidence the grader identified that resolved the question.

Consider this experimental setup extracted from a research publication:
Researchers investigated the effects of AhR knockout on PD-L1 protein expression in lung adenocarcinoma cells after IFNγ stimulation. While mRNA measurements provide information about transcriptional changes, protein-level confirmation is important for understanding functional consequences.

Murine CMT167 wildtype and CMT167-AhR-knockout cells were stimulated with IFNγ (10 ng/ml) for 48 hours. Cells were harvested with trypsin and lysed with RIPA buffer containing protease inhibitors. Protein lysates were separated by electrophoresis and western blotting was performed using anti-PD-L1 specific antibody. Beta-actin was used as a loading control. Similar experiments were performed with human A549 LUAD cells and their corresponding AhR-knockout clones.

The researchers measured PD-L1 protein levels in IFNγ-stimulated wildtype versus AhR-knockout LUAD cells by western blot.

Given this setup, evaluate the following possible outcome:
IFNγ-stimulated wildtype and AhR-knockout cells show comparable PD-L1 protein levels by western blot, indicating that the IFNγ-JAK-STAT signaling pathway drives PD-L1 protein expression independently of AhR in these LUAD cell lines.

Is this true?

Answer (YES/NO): NO